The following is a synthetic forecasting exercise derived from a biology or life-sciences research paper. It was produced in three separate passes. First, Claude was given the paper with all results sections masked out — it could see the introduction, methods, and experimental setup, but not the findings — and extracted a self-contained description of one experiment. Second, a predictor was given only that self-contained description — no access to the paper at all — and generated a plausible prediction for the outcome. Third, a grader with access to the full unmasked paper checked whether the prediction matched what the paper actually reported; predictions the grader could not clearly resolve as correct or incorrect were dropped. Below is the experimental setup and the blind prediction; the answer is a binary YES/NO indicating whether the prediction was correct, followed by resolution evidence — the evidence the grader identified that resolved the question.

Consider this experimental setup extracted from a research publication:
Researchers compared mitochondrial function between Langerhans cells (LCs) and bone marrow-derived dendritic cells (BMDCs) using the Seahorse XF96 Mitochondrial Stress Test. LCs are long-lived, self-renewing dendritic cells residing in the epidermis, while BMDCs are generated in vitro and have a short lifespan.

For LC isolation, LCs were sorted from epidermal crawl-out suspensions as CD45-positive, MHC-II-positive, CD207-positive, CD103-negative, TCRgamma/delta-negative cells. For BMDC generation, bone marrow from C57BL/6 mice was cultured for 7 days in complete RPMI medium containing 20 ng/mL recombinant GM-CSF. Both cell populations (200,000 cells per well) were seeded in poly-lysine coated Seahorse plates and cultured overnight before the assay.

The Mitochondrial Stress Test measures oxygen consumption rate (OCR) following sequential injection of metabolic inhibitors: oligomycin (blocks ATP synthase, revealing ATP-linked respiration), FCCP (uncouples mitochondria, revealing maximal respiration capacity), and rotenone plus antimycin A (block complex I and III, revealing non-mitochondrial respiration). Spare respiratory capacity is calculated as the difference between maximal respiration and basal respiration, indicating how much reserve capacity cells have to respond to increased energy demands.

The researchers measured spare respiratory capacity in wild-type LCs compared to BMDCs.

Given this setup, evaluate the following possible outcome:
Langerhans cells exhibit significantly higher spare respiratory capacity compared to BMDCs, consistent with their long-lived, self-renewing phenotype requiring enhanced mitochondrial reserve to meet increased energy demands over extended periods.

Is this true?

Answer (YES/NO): NO